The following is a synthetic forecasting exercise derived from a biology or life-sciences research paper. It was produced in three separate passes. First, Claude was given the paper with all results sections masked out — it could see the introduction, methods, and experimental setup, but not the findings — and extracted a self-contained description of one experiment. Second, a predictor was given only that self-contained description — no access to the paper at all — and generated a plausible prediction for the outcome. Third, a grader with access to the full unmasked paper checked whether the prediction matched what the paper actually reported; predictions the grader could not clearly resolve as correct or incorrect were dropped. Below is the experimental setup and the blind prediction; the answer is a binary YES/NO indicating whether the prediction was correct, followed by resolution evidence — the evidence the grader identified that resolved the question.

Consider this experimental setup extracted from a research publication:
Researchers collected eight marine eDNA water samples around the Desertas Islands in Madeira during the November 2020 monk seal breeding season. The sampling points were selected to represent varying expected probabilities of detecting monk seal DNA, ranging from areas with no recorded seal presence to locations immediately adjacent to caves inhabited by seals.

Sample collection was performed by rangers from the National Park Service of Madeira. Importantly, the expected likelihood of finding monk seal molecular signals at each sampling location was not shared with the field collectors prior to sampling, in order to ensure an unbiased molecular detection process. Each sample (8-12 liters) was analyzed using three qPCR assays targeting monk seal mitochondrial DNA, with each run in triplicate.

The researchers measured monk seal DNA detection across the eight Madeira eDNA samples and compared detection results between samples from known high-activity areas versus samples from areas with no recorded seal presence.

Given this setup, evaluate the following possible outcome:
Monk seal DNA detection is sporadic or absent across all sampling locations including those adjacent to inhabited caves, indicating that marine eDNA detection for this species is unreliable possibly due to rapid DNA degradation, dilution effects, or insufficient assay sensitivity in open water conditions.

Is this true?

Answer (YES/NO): NO